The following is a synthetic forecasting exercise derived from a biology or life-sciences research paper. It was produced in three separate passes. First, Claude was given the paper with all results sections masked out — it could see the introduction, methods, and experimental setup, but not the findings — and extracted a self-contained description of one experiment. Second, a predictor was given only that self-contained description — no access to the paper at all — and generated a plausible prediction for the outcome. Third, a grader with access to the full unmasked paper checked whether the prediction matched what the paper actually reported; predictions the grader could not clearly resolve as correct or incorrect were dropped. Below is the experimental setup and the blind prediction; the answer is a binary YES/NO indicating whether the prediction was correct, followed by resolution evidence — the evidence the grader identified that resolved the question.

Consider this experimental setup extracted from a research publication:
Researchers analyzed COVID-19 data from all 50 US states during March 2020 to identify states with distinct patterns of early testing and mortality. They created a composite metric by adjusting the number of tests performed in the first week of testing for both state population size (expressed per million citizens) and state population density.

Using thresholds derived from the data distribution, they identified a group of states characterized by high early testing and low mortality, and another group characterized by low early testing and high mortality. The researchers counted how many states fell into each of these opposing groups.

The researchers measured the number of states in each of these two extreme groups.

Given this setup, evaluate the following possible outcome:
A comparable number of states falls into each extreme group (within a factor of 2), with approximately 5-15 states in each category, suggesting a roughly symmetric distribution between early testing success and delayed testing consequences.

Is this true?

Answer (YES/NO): YES